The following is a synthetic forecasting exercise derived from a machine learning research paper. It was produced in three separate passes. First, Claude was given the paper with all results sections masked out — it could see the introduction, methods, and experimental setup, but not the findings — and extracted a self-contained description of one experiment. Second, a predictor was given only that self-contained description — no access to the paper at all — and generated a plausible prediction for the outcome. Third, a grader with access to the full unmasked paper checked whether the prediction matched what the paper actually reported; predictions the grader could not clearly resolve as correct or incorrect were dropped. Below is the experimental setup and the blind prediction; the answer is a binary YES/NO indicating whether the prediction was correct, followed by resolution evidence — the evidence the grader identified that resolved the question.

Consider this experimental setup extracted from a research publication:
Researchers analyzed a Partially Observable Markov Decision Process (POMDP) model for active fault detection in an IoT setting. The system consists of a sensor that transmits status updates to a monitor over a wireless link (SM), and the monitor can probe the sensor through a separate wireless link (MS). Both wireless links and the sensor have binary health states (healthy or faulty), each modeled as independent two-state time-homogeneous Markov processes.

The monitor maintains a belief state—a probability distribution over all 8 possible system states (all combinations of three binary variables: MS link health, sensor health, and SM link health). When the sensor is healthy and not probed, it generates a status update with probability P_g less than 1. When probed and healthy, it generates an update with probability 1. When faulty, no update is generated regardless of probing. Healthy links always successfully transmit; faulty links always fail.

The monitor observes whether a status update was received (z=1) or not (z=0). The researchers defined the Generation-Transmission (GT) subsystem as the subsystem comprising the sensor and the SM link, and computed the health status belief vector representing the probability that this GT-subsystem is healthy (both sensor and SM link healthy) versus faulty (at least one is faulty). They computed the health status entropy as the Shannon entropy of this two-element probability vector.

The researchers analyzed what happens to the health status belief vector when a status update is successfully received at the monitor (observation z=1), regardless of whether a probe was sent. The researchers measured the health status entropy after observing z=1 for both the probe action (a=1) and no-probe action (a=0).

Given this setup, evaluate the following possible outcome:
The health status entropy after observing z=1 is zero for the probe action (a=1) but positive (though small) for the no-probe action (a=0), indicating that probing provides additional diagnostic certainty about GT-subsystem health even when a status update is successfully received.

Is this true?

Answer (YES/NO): NO